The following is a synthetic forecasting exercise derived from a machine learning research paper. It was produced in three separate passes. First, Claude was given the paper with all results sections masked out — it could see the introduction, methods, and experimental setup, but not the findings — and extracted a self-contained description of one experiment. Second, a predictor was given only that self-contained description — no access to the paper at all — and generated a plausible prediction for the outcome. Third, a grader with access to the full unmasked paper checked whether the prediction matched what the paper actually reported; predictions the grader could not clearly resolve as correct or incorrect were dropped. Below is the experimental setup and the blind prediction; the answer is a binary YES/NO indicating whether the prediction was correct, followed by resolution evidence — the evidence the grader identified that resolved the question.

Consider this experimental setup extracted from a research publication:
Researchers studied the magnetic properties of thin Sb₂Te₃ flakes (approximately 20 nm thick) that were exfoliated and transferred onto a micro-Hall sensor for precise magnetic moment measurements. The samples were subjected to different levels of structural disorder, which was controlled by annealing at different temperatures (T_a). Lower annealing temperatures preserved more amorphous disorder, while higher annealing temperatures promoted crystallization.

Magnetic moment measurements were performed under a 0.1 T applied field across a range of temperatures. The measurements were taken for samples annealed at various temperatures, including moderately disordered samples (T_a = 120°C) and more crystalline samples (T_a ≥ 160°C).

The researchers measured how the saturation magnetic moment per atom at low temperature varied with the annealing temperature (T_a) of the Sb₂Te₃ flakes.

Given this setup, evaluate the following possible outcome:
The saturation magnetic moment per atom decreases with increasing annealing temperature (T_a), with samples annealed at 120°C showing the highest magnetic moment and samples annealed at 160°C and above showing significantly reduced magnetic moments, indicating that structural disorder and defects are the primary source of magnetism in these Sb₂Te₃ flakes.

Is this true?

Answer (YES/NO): YES